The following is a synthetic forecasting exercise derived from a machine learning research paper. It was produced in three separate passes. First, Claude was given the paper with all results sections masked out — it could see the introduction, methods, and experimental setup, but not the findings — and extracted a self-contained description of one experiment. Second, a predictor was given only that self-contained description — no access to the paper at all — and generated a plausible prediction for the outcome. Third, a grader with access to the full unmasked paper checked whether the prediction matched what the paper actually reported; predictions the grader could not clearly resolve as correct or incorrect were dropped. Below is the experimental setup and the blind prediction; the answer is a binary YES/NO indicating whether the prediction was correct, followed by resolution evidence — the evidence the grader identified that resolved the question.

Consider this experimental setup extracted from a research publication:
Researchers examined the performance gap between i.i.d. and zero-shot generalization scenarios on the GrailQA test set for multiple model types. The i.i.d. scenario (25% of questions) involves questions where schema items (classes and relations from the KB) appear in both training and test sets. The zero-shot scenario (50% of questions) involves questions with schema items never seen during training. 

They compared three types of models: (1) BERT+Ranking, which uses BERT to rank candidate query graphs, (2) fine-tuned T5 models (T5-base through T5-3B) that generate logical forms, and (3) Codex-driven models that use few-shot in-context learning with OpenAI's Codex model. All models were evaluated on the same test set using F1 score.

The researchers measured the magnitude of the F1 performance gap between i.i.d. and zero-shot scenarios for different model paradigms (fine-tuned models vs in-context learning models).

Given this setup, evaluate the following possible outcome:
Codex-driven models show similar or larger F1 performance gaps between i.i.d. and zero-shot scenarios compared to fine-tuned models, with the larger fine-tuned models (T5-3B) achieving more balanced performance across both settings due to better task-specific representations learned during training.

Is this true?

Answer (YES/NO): YES